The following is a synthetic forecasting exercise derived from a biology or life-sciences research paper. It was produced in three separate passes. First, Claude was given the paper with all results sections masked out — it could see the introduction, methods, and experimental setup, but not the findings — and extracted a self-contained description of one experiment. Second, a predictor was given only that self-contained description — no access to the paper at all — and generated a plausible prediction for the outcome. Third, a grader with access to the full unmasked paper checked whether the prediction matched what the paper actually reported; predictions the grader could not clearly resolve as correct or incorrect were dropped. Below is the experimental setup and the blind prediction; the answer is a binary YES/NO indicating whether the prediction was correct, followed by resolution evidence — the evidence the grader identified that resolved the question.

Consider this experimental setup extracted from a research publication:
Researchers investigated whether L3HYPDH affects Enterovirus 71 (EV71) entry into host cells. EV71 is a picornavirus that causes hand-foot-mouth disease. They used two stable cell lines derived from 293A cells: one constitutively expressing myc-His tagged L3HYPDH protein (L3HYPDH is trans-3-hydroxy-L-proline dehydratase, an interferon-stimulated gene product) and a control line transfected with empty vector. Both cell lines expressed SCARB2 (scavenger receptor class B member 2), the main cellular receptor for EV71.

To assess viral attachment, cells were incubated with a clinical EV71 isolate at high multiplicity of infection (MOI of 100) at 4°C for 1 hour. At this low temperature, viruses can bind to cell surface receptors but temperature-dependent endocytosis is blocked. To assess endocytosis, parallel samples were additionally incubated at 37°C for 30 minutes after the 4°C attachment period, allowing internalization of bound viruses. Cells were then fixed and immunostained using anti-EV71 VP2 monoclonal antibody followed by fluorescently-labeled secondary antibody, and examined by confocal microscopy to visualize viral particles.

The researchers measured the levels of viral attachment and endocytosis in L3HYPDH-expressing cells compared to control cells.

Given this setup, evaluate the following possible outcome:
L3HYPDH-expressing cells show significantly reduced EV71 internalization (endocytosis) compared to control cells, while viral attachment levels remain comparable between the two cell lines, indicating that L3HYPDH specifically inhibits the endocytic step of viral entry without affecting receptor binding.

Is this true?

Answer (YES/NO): NO